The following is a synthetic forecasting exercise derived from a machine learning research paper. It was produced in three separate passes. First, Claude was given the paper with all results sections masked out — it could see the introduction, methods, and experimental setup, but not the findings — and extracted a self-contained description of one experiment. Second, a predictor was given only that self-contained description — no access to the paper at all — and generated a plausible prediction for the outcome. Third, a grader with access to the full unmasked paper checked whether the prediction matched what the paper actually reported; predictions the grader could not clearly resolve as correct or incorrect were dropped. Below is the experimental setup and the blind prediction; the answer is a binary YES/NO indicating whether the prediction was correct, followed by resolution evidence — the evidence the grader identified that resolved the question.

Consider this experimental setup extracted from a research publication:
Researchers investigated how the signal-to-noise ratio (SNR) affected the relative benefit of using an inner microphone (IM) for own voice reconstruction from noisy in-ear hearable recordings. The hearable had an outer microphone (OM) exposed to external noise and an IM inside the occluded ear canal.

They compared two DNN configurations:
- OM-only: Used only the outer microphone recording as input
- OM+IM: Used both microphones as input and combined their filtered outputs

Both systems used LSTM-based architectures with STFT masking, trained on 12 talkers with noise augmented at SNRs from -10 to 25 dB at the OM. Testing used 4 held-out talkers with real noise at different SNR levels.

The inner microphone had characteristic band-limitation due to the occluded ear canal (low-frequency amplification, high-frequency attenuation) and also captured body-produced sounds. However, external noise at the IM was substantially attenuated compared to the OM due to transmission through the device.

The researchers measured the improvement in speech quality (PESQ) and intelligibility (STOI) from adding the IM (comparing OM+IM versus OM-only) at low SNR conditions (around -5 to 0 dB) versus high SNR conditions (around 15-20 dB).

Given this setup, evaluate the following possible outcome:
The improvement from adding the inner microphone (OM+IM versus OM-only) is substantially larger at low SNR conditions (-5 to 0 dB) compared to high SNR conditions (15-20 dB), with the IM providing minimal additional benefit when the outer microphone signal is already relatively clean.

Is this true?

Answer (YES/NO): YES